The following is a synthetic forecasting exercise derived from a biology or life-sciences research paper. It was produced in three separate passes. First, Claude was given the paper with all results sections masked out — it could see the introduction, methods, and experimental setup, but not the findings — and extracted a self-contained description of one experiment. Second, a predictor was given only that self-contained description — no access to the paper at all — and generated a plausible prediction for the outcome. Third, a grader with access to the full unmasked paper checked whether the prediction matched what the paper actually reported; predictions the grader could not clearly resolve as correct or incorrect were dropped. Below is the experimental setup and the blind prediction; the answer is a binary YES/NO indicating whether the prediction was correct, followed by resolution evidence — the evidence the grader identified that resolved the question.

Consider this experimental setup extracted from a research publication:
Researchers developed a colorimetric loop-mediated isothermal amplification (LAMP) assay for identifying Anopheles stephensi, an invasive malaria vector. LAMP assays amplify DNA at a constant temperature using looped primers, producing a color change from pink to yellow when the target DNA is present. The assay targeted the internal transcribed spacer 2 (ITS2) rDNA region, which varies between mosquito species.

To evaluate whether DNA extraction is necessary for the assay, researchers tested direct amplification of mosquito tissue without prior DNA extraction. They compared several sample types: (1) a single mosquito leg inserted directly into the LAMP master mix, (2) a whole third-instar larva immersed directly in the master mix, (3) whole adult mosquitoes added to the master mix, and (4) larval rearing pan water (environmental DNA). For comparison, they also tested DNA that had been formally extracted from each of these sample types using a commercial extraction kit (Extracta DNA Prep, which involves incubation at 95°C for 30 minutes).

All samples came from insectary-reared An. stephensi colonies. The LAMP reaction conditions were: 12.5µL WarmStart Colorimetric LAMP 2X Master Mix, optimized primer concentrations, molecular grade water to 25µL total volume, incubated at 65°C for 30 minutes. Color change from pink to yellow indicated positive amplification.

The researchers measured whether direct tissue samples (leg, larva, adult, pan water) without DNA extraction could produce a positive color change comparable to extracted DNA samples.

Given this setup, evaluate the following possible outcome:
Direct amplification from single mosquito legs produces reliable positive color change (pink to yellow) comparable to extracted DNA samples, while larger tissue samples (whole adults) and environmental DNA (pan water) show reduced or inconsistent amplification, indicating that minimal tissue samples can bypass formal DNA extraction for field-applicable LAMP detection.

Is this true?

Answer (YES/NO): YES